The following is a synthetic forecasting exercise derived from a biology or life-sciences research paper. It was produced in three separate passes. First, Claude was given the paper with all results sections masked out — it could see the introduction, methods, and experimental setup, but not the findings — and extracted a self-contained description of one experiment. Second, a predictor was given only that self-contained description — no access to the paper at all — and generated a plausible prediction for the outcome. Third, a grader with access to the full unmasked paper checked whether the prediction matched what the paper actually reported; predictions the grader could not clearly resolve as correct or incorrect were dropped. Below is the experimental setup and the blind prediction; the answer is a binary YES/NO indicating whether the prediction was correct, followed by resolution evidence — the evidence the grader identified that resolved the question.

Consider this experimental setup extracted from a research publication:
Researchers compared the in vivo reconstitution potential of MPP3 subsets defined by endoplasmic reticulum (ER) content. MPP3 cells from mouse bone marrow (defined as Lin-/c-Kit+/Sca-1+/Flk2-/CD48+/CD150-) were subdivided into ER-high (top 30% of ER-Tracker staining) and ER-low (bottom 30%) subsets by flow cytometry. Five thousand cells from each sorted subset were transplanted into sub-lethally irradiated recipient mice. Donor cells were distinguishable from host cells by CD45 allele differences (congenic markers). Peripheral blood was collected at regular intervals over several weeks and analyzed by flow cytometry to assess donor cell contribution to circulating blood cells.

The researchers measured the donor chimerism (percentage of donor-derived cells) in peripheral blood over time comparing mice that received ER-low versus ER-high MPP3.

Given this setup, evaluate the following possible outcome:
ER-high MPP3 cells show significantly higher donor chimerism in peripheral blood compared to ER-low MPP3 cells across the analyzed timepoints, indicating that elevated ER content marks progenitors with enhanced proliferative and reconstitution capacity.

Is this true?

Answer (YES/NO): NO